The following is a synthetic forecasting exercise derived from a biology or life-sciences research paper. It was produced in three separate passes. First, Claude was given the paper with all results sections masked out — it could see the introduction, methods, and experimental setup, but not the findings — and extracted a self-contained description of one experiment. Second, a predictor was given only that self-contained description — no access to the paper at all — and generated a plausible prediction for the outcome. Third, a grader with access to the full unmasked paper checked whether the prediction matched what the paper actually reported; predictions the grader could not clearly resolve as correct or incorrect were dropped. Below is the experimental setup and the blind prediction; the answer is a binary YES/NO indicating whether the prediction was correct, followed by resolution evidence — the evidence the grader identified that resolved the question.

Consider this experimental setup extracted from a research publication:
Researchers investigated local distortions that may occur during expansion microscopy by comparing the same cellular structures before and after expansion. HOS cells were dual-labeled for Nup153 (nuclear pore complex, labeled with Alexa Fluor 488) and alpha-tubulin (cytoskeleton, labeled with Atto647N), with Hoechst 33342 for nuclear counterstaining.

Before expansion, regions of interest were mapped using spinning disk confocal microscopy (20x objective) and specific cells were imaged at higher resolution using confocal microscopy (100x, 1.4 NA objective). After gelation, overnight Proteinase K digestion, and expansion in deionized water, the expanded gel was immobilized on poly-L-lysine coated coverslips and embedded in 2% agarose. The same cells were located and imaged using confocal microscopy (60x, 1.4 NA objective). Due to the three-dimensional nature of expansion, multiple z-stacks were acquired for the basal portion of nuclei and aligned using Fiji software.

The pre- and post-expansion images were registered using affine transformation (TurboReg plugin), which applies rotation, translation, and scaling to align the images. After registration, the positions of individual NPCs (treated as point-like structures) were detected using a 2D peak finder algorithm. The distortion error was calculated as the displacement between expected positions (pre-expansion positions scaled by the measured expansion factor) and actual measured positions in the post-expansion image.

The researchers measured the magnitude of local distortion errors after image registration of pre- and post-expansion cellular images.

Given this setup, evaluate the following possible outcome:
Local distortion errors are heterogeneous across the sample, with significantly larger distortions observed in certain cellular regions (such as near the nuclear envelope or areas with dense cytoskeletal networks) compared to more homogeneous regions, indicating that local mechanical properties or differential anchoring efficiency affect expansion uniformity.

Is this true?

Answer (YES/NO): NO